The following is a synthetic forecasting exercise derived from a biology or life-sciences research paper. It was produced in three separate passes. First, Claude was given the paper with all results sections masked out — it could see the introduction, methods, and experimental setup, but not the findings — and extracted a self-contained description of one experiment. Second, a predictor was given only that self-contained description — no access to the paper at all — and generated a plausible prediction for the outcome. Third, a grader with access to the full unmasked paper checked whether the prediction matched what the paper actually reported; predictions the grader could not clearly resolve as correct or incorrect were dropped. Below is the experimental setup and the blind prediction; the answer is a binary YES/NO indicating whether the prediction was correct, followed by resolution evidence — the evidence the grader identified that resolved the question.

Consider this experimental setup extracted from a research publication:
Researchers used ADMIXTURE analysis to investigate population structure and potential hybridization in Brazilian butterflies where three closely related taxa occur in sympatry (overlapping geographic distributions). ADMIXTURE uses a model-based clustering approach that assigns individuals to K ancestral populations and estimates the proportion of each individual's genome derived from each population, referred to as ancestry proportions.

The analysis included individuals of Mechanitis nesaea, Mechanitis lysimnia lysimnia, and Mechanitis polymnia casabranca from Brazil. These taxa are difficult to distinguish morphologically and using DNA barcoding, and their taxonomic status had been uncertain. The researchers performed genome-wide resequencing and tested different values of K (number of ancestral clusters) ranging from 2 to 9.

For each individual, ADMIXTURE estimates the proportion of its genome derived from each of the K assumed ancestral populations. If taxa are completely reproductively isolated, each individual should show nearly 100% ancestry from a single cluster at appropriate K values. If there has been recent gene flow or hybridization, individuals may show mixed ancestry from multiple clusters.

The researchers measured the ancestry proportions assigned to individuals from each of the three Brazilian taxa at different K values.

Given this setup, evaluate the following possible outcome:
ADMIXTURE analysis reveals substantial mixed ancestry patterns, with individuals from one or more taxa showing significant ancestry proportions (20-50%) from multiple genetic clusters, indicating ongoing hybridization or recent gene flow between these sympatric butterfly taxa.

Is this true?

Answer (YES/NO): NO